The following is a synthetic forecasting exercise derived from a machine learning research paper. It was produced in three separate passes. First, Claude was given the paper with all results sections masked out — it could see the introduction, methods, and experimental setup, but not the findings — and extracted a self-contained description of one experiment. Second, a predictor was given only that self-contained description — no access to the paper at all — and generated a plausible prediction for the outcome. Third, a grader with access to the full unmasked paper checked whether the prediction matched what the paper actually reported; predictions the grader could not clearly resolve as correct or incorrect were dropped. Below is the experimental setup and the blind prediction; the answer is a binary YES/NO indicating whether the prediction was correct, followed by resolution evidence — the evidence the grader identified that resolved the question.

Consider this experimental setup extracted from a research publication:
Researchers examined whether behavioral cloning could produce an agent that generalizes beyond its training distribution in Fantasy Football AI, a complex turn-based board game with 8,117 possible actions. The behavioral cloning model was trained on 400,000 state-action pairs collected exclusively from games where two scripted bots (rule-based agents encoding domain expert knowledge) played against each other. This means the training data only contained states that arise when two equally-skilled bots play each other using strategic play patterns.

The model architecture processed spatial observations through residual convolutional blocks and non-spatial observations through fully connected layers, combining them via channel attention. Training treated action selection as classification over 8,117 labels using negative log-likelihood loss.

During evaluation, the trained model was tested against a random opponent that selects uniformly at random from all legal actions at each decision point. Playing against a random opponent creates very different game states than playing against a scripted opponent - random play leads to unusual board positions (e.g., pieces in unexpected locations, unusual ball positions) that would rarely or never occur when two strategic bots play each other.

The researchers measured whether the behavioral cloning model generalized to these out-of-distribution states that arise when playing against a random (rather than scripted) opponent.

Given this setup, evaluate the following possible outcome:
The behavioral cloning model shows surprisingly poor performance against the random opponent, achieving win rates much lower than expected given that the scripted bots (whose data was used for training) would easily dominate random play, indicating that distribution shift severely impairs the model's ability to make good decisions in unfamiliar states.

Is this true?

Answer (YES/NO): NO